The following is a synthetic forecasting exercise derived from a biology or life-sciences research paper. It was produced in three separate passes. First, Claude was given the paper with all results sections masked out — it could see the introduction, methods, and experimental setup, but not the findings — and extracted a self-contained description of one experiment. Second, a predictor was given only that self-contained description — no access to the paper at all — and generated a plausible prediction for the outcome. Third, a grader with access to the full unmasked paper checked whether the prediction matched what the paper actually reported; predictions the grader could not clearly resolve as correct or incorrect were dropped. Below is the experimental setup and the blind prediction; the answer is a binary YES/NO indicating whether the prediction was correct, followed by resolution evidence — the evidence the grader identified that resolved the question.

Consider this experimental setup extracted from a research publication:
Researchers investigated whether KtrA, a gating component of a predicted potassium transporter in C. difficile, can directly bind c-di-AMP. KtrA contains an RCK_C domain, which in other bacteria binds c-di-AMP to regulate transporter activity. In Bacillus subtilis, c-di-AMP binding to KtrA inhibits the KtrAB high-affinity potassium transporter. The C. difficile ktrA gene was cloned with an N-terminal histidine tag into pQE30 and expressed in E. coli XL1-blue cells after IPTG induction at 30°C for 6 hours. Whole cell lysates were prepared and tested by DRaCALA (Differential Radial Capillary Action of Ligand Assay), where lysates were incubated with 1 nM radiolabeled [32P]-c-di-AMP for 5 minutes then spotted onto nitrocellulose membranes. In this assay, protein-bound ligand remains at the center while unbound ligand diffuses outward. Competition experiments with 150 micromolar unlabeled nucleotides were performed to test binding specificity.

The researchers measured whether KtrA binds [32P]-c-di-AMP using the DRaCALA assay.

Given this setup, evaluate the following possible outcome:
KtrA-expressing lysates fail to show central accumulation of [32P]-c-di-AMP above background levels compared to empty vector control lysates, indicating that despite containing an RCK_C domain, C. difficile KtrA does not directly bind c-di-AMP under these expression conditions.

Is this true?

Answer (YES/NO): NO